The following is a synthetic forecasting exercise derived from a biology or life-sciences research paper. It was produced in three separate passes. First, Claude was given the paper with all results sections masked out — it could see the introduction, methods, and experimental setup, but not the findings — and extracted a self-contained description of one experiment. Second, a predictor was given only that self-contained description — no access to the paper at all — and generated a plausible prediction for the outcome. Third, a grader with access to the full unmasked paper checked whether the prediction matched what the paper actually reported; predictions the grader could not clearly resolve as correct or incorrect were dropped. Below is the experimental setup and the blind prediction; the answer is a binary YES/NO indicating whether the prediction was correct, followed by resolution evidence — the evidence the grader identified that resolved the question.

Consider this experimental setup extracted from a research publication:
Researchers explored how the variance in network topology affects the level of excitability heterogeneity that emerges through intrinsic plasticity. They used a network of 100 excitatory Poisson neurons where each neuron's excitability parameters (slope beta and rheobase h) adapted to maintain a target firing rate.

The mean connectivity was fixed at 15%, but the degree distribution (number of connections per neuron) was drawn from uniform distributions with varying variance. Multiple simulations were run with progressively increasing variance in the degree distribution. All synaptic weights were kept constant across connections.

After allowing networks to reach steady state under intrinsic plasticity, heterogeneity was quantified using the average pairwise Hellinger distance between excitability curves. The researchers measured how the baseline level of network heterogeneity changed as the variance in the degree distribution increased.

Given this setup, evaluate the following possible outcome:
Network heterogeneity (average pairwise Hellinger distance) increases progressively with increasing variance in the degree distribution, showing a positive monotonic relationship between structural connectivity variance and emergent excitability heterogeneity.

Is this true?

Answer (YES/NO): YES